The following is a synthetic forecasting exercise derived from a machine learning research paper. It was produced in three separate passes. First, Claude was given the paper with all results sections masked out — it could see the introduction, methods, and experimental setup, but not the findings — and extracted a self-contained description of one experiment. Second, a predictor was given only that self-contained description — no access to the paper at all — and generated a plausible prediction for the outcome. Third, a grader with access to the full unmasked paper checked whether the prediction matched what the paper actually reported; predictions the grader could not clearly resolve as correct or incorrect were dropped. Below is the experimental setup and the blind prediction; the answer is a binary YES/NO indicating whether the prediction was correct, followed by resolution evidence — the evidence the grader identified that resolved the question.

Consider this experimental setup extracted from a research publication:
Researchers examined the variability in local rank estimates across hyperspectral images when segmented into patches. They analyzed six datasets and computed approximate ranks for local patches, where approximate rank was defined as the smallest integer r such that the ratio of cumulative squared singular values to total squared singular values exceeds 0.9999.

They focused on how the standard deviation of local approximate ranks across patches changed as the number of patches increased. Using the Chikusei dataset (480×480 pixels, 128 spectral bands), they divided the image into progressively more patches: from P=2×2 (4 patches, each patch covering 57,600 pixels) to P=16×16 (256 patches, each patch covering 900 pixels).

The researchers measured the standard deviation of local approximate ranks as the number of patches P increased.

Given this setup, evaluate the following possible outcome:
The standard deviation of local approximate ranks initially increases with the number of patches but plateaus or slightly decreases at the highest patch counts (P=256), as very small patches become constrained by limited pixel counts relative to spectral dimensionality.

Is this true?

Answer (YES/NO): NO